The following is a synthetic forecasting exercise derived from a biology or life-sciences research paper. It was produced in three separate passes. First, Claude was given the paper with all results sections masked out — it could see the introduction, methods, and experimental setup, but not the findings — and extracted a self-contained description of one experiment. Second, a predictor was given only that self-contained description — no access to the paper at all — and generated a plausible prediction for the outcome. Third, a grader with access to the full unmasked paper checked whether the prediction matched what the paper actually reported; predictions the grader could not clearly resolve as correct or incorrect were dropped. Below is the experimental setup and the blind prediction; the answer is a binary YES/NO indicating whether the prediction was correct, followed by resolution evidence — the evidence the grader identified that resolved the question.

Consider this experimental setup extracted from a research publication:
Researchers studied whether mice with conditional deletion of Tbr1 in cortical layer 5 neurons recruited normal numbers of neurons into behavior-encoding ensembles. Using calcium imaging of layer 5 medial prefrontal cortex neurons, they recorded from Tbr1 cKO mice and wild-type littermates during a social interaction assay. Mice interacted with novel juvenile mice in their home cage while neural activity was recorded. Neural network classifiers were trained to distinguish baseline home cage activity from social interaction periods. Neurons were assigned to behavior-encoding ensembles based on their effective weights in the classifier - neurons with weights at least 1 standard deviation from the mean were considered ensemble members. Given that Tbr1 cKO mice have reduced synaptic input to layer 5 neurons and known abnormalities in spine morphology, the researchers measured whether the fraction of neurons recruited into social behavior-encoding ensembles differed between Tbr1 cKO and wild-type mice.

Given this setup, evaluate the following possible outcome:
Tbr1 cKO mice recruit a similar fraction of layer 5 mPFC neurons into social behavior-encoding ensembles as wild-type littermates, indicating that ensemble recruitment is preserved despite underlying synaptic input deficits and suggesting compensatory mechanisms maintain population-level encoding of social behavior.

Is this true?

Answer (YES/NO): YES